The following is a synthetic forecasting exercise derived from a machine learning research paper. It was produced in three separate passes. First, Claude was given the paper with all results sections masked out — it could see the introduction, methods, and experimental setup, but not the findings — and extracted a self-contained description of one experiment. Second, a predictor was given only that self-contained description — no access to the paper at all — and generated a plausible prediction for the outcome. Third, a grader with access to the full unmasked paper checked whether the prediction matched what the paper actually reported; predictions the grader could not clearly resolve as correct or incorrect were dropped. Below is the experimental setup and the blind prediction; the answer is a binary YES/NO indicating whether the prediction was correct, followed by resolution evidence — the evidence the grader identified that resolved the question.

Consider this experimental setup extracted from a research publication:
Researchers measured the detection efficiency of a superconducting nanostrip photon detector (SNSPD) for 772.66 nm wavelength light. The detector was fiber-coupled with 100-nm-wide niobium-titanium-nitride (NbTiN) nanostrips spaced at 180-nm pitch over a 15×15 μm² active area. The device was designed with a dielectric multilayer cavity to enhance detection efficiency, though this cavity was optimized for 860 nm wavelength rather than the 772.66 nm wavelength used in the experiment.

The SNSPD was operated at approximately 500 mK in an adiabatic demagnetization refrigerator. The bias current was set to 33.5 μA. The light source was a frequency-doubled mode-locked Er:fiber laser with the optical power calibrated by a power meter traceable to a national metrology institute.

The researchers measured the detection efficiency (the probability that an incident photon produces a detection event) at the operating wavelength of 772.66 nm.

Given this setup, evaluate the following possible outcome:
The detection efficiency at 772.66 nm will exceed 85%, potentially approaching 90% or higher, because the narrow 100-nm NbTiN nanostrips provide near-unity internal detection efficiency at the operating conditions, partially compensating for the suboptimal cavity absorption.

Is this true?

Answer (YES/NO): NO